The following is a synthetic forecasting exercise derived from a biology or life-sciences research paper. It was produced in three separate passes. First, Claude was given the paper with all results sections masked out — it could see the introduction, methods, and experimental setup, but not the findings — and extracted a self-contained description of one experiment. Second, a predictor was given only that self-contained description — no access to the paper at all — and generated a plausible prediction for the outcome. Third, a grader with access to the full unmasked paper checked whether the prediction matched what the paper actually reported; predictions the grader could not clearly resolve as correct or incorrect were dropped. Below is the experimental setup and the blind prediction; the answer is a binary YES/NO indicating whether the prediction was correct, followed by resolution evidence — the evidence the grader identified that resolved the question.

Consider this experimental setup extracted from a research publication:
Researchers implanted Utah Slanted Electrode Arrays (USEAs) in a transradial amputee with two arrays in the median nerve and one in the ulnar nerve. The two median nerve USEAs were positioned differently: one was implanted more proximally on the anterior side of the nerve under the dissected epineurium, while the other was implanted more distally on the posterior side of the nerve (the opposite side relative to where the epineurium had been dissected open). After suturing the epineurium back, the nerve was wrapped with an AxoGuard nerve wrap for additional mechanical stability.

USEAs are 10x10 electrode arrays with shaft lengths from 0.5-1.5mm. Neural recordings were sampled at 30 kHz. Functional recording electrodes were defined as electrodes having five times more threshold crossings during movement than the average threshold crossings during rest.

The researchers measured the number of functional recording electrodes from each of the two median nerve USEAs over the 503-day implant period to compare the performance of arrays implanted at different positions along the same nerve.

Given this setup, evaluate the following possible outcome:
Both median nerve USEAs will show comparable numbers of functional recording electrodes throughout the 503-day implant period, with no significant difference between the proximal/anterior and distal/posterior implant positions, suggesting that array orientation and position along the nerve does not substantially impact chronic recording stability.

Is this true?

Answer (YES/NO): NO